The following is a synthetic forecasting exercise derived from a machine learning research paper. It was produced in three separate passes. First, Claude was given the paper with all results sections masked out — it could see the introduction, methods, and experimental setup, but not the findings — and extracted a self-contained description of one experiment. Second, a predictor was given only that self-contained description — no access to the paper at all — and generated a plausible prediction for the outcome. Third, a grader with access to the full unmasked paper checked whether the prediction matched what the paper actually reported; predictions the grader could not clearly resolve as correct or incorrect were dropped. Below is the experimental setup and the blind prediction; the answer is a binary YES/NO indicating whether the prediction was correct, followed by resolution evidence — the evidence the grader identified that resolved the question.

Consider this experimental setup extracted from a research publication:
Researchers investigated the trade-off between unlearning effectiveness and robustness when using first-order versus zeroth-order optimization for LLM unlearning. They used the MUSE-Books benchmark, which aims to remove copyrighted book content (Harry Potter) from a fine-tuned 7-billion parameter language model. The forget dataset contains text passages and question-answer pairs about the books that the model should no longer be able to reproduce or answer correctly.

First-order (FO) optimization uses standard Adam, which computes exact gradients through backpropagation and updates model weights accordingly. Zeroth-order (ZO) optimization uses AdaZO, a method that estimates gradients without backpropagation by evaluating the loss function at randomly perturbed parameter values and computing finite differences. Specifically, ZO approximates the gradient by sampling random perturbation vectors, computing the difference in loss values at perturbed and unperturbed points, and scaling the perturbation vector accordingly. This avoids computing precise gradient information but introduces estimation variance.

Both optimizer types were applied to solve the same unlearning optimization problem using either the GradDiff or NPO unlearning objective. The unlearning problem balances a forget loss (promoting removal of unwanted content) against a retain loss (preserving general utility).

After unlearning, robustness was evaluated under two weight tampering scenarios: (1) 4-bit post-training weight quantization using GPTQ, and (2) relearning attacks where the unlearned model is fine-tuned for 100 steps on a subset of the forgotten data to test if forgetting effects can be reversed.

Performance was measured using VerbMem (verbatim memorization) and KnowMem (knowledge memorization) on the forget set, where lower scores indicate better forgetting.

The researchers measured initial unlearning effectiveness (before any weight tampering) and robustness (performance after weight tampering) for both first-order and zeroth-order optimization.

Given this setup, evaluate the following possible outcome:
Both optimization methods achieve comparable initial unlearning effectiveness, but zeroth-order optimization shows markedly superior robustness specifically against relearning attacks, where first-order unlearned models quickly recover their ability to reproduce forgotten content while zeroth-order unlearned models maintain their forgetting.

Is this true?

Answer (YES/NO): NO